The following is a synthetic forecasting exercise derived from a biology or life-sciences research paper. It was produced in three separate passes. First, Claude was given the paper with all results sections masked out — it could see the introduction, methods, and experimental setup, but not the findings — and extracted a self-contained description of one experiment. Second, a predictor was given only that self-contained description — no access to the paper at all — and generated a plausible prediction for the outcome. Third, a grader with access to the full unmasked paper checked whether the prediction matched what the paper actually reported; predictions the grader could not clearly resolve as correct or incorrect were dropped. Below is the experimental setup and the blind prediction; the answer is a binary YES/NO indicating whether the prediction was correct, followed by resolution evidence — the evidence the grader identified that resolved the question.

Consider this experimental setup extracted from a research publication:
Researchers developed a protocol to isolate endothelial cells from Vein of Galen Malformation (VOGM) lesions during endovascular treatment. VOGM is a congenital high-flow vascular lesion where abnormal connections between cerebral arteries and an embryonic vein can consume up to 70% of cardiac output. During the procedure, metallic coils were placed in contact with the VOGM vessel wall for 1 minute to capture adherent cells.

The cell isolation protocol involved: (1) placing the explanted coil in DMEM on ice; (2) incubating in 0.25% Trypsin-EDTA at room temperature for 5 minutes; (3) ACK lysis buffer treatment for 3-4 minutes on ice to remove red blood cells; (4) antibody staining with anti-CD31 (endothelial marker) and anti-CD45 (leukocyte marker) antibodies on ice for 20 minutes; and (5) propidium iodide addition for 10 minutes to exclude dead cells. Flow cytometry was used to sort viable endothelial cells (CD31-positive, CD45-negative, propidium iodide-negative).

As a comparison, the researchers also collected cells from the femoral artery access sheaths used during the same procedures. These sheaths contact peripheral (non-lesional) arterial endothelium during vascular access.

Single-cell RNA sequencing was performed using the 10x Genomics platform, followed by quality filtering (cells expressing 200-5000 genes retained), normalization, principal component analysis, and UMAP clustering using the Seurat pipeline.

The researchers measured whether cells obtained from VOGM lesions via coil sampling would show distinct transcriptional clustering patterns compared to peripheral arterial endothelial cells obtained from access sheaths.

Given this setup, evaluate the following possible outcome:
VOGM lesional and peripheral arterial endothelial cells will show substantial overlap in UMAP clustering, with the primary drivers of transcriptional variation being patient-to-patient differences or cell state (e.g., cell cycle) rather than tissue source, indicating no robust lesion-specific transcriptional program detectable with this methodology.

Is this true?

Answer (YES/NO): NO